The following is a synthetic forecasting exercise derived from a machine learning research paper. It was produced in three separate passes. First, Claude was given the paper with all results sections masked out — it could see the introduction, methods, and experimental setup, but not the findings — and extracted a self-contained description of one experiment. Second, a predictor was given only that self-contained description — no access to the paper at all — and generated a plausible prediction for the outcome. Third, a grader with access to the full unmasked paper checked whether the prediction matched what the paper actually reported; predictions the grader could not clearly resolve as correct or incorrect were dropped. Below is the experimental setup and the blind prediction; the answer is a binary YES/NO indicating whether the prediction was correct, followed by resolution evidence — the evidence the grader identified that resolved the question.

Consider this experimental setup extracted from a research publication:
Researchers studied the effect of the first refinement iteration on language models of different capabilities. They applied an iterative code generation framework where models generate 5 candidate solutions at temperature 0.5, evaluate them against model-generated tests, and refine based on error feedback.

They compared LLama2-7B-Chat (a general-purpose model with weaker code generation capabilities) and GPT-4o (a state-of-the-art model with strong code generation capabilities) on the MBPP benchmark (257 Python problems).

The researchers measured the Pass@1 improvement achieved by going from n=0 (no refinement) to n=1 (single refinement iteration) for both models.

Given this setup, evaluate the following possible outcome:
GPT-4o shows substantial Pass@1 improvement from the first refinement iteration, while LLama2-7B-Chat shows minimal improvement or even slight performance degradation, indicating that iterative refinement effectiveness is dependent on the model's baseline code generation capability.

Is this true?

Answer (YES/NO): NO